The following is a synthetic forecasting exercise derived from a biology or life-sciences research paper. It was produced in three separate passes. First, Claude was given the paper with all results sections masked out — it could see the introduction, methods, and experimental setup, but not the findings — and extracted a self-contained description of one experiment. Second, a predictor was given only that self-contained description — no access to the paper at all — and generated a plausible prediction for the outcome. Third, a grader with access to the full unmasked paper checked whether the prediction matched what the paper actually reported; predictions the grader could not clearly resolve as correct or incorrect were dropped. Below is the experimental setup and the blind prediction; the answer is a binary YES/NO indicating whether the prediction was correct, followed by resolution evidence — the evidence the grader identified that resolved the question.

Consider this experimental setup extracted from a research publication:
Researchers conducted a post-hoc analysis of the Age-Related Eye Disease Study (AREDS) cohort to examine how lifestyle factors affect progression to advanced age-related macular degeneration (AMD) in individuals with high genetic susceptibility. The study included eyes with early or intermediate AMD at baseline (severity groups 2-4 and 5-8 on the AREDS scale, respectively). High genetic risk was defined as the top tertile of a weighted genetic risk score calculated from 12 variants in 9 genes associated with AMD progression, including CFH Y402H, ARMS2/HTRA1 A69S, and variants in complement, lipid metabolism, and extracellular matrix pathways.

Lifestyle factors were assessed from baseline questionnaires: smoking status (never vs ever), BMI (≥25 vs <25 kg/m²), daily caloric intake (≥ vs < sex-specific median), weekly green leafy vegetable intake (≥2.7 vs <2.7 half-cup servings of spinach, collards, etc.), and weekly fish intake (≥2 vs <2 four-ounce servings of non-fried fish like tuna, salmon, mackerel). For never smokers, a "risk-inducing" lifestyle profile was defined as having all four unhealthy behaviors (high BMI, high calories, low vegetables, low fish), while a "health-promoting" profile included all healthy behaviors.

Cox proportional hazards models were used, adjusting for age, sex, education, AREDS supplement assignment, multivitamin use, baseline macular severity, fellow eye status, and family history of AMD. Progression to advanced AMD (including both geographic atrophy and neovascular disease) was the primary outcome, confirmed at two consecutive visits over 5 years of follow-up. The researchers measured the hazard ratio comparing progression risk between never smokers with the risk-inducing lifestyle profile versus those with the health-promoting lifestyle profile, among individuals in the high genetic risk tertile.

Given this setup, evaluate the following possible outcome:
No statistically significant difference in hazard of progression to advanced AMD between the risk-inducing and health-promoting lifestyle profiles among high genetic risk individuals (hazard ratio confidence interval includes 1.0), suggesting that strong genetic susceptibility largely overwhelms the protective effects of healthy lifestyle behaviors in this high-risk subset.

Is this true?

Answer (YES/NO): NO